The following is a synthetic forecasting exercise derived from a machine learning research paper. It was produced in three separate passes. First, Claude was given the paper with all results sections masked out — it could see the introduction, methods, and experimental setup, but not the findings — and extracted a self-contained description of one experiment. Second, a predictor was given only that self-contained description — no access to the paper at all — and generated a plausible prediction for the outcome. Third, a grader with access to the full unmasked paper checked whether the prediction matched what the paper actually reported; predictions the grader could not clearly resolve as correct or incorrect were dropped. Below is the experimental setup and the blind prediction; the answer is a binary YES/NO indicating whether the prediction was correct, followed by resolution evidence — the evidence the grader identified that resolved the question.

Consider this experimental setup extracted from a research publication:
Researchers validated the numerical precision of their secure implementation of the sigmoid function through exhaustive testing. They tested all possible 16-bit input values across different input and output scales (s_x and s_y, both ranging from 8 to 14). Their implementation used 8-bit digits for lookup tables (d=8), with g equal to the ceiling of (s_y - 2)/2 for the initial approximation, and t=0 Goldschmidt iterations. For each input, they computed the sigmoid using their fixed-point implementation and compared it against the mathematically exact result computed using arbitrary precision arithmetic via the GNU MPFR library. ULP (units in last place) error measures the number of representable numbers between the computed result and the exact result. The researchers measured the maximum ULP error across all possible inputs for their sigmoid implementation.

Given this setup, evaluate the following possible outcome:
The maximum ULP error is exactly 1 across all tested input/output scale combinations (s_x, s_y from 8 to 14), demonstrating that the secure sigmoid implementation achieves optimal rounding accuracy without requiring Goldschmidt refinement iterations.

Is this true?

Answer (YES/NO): NO